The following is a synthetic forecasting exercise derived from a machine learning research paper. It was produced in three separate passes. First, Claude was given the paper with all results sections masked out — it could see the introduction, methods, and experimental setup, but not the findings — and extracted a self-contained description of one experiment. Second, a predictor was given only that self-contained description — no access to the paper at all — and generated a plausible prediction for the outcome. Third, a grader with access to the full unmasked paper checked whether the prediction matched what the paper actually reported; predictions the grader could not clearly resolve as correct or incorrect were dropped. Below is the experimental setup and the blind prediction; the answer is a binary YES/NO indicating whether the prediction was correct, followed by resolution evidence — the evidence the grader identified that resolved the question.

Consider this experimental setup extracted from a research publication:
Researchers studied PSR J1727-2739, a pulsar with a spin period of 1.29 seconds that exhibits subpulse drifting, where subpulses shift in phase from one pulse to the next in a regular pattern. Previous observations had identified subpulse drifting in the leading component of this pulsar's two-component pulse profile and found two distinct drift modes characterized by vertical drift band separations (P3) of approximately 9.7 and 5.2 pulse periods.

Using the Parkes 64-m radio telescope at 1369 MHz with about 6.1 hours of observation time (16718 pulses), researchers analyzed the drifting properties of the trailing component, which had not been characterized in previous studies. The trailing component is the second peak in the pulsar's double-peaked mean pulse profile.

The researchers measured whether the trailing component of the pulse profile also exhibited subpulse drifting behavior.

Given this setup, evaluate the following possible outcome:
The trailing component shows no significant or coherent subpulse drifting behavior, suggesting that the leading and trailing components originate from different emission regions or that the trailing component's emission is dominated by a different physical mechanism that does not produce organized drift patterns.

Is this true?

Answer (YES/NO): NO